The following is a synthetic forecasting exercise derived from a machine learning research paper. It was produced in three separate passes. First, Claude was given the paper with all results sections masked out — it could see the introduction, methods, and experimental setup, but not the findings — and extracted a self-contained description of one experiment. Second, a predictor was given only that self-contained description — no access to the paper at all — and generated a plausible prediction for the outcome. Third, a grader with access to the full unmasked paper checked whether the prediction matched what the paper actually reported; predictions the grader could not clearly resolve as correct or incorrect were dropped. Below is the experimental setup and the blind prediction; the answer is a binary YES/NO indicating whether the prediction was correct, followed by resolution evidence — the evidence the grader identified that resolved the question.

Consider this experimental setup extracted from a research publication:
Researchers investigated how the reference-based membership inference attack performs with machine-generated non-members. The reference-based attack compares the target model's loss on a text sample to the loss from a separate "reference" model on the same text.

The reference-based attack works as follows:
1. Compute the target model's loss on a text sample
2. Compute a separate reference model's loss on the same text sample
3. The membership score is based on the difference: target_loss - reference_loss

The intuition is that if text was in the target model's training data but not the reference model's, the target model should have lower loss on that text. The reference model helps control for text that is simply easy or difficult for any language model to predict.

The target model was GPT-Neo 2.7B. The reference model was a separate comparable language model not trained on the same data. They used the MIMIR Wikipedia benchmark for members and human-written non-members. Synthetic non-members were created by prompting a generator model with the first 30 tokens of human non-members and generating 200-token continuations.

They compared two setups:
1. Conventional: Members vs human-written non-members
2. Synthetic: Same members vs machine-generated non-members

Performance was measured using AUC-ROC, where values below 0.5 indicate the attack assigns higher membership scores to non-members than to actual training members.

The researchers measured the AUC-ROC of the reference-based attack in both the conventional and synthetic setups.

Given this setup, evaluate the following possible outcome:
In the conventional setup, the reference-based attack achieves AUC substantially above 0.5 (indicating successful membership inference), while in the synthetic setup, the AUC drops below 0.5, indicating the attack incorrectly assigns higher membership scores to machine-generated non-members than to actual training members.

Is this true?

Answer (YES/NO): YES